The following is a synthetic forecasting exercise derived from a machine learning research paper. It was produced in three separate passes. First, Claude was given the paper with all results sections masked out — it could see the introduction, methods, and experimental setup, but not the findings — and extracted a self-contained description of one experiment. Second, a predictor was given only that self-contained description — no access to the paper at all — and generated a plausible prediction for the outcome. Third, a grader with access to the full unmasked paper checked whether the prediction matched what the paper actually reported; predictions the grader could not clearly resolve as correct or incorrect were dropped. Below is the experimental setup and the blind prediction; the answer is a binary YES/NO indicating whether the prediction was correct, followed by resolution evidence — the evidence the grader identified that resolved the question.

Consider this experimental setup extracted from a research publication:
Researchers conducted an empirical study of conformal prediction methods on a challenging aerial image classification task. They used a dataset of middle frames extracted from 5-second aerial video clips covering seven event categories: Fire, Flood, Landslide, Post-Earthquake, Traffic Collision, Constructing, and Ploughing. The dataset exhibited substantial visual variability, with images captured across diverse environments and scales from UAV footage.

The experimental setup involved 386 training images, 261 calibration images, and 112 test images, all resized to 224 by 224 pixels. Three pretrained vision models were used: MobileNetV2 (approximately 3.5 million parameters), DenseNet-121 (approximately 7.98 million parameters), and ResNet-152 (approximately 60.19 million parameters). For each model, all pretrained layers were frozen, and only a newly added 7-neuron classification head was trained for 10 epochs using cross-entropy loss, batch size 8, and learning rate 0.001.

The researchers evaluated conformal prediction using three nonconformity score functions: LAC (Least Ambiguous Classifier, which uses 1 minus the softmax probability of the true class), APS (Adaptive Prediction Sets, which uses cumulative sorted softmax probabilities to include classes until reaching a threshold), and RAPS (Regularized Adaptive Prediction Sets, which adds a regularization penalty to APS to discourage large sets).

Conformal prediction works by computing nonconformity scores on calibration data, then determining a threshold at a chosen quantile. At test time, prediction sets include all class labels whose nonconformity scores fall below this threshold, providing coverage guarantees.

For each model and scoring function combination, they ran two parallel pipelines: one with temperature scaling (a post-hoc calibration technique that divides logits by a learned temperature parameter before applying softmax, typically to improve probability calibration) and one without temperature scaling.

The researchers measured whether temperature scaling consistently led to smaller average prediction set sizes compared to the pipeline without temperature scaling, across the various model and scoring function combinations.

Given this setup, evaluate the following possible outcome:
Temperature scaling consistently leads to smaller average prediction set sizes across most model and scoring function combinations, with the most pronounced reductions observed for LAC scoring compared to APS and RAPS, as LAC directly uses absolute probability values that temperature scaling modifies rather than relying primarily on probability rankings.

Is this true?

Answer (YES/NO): NO